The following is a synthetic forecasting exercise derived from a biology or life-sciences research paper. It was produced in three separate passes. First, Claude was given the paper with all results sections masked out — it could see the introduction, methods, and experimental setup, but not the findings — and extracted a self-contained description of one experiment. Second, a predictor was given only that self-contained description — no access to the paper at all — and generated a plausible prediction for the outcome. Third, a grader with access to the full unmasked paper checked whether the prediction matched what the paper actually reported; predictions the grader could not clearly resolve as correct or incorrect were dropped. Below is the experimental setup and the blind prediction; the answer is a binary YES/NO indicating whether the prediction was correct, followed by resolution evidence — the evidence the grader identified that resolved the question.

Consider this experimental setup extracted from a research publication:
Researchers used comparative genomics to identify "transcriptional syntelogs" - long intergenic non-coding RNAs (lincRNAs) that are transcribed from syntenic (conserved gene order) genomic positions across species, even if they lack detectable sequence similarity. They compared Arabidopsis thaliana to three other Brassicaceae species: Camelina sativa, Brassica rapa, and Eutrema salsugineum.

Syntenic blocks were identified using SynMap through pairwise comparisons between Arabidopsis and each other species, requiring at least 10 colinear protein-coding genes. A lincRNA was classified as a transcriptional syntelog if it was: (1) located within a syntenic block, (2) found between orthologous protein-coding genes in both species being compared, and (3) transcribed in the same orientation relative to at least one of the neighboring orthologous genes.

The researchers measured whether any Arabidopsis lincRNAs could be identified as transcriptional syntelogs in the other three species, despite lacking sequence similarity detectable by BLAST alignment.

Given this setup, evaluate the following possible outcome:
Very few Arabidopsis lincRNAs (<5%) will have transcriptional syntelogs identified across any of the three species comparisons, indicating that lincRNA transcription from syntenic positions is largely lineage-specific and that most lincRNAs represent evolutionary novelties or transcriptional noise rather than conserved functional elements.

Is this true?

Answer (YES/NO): NO